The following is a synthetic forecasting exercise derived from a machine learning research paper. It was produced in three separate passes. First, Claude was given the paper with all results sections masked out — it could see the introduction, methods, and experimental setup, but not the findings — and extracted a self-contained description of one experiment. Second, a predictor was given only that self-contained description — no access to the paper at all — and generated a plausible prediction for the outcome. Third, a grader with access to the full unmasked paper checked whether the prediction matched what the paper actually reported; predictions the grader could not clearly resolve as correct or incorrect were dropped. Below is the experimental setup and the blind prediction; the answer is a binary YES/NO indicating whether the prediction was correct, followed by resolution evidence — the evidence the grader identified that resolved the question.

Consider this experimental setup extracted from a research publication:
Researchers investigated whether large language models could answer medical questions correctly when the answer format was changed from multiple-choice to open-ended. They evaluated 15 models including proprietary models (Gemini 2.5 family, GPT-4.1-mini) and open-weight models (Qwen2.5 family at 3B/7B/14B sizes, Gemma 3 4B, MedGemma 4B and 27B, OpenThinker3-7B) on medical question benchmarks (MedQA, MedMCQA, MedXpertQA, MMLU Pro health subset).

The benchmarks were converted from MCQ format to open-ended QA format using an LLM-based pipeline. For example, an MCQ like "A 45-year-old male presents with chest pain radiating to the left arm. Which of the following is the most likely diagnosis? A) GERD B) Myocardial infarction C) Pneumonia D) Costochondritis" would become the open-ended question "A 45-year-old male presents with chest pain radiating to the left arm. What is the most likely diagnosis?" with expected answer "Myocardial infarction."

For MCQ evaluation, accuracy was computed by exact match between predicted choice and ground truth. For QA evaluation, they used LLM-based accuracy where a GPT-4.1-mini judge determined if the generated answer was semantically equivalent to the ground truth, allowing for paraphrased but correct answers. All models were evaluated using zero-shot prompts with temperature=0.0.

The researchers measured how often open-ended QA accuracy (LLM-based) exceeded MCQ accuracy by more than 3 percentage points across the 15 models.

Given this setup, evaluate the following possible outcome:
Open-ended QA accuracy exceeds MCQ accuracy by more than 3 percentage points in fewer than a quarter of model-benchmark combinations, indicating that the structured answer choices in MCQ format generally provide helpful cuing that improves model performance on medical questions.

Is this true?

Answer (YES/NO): NO